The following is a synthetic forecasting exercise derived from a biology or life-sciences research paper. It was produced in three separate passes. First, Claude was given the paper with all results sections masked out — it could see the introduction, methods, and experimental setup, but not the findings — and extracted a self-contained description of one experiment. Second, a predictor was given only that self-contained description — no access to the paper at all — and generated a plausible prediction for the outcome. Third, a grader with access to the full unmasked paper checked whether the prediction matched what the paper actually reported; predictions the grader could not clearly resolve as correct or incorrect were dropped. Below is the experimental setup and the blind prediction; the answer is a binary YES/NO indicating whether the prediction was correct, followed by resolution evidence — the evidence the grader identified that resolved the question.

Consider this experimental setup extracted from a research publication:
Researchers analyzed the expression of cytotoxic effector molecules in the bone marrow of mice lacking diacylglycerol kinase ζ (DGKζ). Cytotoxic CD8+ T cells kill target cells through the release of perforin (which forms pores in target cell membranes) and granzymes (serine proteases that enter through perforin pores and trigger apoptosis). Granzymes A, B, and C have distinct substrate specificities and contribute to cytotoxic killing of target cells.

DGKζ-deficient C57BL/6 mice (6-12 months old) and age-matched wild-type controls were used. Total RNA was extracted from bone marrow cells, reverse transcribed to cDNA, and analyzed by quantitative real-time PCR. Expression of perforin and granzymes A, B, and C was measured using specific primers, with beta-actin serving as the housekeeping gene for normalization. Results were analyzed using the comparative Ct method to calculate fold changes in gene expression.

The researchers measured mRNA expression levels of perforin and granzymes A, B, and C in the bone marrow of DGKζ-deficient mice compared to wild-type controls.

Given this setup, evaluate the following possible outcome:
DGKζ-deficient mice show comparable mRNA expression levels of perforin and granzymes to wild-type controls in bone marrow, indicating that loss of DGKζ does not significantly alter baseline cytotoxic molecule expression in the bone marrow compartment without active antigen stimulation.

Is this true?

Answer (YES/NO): NO